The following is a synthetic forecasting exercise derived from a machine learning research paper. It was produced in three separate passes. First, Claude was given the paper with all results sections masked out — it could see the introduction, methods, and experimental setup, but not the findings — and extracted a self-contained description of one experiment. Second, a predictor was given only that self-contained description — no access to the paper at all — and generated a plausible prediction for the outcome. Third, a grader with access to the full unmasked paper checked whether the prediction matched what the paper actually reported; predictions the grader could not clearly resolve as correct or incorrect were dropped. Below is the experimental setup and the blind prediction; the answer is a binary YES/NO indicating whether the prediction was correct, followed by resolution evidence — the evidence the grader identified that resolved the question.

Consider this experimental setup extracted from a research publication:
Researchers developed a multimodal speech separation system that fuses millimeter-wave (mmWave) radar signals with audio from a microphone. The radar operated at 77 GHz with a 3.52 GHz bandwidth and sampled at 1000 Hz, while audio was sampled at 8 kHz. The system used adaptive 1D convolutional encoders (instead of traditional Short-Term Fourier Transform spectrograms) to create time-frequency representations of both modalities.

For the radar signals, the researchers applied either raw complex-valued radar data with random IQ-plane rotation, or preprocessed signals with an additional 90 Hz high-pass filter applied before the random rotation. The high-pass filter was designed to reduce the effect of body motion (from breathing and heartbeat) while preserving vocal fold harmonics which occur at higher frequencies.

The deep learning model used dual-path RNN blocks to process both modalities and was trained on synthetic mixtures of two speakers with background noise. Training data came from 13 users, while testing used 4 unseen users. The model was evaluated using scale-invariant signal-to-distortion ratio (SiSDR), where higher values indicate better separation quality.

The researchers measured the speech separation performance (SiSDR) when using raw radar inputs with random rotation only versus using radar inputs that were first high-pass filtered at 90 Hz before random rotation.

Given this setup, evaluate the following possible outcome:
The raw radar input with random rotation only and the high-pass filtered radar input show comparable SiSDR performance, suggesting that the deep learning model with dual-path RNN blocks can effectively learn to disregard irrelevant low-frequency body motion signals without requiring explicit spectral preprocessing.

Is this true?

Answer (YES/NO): NO